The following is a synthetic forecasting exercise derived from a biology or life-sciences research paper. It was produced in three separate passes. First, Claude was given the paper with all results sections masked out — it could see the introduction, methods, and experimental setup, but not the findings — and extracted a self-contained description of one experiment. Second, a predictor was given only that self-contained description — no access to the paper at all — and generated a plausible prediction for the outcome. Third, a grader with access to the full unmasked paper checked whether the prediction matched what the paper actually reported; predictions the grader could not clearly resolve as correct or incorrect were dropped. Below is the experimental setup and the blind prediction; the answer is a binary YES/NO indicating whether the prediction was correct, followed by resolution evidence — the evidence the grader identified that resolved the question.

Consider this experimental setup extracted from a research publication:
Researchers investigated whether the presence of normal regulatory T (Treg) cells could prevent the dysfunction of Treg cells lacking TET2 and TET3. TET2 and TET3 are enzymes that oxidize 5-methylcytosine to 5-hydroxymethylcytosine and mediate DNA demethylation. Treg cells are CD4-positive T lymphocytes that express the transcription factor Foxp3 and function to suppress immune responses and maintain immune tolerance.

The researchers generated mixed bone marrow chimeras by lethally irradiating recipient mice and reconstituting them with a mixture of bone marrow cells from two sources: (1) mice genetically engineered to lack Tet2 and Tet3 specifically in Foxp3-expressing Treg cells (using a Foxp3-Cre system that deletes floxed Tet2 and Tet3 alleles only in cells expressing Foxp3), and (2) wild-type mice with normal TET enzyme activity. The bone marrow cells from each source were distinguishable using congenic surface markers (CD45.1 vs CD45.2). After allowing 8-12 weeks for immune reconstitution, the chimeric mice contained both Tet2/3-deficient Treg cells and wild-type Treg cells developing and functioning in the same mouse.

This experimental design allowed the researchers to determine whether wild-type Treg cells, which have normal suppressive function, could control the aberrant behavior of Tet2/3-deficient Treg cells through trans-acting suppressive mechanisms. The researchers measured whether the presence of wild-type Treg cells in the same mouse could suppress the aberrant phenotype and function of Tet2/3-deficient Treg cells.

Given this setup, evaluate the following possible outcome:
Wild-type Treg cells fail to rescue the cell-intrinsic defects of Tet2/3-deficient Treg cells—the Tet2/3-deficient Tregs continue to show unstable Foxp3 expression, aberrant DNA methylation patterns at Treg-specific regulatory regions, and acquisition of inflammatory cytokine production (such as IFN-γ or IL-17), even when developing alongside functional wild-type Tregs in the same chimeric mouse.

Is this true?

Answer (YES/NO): NO